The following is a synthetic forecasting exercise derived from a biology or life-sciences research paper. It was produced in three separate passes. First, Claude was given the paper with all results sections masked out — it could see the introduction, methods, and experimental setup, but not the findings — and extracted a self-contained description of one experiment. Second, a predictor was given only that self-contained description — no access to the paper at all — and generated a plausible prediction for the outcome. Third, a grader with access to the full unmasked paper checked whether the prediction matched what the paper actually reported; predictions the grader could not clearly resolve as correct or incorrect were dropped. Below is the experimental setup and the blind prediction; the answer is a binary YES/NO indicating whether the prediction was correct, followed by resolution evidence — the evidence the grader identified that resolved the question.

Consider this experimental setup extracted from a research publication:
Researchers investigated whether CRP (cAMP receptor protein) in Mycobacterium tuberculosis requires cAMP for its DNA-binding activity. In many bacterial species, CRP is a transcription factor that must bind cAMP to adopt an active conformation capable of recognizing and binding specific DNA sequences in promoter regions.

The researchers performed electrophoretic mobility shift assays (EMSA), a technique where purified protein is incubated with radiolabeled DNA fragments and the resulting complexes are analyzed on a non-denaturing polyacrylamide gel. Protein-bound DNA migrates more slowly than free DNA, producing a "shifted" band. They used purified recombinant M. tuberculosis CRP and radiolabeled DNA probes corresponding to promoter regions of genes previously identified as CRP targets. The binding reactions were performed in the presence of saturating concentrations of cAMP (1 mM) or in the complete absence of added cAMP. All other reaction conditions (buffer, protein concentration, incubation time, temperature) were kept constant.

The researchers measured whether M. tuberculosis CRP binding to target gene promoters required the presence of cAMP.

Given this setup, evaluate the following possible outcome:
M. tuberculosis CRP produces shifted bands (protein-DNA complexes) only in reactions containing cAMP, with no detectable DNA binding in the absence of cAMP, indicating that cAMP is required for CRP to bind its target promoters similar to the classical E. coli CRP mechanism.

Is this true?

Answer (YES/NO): NO